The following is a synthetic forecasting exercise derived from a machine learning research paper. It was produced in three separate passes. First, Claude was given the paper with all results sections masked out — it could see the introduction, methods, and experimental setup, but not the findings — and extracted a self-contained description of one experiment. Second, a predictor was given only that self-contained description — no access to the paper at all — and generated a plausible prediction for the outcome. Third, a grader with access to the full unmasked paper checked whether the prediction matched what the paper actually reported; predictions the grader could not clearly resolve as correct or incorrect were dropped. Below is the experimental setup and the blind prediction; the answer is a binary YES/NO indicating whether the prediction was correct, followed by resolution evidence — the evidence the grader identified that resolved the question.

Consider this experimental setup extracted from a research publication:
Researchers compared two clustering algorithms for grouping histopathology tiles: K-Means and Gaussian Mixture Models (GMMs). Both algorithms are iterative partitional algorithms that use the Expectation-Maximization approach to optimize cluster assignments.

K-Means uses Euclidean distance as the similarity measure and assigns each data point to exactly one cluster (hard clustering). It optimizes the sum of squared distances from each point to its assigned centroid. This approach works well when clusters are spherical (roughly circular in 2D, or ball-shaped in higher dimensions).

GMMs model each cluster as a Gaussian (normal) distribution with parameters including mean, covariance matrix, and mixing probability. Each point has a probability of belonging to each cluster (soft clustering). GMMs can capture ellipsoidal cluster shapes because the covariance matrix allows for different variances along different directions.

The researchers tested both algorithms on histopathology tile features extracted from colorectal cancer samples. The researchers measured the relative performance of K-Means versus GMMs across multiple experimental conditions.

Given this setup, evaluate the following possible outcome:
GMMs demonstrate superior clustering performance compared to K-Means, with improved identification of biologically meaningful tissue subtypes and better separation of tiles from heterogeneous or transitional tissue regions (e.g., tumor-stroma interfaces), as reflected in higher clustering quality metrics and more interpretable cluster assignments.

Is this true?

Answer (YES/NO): NO